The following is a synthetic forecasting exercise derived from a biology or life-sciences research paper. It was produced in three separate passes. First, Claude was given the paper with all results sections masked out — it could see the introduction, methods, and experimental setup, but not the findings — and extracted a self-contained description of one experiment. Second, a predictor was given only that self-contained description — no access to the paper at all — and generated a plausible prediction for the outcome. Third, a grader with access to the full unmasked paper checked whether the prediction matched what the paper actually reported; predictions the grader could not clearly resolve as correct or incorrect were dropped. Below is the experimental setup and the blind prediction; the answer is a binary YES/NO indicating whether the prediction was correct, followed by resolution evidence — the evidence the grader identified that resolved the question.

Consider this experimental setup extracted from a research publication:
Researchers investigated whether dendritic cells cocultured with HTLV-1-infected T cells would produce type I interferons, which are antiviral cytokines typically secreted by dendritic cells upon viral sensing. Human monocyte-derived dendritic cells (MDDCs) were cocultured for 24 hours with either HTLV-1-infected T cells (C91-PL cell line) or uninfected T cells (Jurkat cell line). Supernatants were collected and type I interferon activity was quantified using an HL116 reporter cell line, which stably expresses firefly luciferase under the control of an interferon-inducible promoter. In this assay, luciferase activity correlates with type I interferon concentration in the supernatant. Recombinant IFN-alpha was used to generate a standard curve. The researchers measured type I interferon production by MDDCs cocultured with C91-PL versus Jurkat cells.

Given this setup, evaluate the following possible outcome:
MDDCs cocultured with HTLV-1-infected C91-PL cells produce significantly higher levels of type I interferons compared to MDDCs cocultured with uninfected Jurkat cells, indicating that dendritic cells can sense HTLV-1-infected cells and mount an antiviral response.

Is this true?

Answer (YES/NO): NO